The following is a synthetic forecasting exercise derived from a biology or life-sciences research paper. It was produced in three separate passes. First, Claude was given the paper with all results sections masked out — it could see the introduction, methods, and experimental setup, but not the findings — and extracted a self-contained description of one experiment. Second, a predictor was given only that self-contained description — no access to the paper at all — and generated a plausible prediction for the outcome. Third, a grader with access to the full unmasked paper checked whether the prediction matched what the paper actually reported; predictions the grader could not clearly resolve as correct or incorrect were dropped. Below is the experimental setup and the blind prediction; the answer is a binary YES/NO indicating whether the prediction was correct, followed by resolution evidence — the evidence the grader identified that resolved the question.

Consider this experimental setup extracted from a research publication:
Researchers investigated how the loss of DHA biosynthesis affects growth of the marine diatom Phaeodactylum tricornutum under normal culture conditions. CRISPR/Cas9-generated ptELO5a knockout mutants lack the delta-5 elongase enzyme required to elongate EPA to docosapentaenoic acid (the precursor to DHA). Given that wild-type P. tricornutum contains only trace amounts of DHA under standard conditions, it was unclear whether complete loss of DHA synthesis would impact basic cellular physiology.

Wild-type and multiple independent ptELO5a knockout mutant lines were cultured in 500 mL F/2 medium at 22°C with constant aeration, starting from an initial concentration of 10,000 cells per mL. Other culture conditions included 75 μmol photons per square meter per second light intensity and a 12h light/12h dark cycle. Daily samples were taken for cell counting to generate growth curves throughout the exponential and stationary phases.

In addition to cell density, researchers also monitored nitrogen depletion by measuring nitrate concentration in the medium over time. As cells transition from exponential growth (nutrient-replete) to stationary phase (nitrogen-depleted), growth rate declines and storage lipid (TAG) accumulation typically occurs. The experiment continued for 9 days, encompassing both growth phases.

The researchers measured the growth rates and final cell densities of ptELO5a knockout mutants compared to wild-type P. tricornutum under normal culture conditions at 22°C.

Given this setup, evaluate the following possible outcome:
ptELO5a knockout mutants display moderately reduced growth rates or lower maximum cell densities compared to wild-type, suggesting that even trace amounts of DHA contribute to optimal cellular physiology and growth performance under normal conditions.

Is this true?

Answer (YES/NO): NO